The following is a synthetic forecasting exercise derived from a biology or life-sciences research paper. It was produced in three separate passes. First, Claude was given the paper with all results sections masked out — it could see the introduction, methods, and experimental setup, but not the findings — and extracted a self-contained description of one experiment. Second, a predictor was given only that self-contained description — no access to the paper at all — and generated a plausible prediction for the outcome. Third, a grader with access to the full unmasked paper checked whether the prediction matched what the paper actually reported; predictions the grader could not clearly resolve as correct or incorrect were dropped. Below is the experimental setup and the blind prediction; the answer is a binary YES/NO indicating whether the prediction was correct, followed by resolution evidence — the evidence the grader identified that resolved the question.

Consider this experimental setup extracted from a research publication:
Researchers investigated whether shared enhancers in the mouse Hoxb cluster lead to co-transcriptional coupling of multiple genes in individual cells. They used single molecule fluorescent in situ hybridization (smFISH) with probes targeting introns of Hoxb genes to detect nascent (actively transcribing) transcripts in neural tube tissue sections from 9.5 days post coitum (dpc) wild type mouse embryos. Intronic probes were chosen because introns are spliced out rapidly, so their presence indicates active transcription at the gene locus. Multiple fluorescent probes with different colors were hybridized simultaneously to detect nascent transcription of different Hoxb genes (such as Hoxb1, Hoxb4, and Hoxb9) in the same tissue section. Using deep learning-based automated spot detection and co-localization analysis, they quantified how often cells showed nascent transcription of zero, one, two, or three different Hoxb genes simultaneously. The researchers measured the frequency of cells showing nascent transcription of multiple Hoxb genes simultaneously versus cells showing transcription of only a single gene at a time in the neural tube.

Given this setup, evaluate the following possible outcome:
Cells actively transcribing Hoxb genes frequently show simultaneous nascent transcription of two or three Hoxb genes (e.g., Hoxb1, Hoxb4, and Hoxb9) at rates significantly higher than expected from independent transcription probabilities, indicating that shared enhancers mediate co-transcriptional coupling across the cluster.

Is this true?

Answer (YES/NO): NO